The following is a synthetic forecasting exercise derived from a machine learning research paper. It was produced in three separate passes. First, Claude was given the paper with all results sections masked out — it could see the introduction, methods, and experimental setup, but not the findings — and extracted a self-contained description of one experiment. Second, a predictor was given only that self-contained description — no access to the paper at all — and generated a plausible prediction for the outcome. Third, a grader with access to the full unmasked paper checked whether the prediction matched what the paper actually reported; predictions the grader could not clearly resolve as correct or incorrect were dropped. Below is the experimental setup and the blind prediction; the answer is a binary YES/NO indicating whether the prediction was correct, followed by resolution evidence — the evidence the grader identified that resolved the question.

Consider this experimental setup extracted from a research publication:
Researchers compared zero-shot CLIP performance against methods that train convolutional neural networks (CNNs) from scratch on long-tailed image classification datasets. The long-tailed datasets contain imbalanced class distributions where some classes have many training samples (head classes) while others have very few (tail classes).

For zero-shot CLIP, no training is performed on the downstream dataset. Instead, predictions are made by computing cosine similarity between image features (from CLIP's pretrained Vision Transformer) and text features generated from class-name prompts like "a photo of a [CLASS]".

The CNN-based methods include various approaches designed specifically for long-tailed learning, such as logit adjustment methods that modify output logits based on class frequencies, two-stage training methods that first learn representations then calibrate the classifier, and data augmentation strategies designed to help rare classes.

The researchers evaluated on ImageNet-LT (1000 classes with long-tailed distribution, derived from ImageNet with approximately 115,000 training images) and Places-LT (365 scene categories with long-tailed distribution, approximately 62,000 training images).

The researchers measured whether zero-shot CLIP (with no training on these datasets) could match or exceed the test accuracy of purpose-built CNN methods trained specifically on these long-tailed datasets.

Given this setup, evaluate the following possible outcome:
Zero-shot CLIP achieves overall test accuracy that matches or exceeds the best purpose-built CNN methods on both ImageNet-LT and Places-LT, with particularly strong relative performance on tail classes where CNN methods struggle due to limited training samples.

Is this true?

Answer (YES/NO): NO